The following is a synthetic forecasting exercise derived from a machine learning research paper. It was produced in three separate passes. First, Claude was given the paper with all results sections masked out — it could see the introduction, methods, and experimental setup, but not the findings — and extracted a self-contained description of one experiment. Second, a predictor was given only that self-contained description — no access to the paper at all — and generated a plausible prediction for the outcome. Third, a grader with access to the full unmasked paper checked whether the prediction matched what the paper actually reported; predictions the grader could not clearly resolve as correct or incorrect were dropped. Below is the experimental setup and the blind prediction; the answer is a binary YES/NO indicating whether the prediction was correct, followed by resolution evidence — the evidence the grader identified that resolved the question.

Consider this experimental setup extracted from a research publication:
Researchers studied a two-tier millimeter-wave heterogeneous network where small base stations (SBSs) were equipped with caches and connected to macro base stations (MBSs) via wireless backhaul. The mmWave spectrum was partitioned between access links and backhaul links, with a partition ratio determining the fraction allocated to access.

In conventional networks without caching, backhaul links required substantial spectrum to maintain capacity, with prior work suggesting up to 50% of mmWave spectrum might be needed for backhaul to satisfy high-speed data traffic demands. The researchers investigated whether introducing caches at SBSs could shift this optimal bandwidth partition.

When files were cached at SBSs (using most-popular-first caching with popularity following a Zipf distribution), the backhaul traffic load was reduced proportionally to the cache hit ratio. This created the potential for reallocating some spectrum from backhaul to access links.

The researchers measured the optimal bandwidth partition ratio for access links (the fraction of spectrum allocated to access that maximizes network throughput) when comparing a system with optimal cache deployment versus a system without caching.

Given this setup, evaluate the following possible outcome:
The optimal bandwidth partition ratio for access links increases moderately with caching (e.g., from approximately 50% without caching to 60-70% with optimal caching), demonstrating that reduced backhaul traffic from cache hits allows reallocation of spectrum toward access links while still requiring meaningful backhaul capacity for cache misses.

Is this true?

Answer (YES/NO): NO